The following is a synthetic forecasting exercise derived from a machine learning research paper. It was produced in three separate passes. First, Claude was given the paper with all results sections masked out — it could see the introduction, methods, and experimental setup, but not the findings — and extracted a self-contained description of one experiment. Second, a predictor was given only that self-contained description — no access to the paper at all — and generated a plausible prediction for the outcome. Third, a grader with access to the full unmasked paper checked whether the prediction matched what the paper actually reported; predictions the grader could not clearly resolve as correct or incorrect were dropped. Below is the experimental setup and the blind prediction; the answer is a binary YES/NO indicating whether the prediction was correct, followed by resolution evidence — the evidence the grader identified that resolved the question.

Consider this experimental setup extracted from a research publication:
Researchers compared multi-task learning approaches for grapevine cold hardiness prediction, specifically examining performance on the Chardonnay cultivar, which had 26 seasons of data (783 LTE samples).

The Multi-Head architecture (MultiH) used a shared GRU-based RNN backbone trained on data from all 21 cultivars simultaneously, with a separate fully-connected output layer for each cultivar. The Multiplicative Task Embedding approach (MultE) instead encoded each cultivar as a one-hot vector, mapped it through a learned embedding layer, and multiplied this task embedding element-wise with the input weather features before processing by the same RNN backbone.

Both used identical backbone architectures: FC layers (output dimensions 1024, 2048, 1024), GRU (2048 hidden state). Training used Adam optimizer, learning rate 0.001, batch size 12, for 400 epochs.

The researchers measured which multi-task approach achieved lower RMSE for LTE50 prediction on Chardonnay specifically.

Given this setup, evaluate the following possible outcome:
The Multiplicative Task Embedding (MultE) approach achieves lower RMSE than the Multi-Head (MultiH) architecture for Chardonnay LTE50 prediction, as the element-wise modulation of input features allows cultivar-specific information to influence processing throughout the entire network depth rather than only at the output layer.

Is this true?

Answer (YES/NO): YES